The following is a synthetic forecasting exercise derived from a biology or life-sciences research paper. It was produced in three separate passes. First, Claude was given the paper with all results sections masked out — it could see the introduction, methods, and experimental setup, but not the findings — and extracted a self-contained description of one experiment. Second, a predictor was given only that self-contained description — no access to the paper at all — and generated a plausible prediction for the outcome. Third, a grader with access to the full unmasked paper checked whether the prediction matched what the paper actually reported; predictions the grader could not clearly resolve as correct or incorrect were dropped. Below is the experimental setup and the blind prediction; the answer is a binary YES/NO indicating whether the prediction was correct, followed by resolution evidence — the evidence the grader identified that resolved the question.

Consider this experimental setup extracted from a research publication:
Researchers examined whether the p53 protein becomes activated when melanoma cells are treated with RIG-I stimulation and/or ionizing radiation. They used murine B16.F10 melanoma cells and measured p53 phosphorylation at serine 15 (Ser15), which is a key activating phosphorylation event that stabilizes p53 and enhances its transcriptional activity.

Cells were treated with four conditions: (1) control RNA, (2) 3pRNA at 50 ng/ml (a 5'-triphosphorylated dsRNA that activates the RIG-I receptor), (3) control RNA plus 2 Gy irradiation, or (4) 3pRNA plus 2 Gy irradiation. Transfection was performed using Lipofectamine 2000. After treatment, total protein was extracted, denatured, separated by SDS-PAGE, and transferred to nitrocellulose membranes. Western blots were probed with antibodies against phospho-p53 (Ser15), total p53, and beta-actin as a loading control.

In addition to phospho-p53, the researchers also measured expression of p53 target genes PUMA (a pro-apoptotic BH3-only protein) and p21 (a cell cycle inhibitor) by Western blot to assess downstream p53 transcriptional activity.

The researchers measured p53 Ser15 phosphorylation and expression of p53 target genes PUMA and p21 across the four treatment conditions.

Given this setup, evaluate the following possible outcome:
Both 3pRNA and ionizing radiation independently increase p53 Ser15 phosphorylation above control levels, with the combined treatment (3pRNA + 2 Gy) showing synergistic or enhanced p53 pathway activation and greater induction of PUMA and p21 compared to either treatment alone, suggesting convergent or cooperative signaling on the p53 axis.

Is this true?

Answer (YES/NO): YES